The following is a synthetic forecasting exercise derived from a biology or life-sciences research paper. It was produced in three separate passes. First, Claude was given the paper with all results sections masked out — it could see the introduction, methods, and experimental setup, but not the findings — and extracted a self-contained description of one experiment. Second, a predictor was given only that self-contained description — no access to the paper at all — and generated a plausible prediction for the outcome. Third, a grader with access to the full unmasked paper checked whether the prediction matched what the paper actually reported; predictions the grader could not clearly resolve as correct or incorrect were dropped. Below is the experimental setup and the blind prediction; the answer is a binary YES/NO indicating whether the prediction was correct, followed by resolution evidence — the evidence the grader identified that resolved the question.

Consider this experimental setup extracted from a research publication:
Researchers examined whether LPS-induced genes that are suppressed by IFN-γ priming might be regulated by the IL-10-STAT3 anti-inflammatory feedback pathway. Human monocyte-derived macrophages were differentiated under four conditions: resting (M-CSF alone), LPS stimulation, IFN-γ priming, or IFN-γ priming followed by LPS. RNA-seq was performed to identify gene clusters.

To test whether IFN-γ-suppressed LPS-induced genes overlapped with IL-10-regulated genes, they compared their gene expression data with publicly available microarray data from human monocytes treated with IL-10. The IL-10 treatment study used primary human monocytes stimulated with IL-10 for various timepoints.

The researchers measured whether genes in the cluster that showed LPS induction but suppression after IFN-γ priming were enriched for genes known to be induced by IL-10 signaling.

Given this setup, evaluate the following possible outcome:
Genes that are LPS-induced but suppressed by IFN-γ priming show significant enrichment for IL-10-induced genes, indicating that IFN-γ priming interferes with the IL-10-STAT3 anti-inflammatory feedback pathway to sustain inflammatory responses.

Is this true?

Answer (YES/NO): YES